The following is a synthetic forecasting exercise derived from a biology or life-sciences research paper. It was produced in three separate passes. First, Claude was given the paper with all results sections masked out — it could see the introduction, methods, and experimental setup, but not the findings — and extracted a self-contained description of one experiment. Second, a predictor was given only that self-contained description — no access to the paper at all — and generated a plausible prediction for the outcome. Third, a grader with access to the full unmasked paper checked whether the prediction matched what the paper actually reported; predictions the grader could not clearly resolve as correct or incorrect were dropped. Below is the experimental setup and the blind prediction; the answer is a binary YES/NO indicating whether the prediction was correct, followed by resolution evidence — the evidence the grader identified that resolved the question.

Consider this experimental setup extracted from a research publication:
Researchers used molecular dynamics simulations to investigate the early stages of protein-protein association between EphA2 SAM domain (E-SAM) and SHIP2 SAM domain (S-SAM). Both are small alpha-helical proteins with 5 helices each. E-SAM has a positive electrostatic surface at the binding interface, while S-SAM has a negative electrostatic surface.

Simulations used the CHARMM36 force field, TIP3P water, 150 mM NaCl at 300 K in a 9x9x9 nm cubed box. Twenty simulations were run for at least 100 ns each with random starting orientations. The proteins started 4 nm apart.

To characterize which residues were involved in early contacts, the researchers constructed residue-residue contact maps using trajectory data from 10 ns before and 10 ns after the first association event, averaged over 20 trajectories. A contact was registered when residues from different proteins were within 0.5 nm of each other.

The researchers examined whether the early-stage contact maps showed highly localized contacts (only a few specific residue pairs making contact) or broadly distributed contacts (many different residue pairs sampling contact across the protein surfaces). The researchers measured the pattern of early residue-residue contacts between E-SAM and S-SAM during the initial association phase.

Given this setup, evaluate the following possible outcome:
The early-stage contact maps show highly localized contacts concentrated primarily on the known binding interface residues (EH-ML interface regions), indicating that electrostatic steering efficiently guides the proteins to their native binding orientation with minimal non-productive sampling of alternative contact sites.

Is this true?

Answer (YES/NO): NO